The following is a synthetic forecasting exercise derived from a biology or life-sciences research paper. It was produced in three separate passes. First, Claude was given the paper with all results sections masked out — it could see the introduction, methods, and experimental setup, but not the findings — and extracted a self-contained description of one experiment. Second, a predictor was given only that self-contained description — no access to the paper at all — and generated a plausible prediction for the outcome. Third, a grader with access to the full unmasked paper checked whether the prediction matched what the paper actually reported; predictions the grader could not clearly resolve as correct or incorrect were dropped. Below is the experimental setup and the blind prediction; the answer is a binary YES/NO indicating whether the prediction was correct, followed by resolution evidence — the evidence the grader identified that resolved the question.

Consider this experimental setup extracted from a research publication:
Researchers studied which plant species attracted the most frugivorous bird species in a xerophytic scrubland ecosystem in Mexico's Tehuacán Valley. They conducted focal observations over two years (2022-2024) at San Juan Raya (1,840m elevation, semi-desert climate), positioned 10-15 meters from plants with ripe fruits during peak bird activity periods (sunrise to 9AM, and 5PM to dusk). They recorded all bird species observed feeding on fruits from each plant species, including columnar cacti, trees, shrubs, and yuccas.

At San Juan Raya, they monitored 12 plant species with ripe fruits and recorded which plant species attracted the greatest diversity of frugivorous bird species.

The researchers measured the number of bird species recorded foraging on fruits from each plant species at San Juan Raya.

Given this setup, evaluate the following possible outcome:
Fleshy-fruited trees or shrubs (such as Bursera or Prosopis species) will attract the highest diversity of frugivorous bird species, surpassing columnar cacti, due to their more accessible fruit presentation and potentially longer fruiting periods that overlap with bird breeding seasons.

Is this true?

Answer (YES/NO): YES